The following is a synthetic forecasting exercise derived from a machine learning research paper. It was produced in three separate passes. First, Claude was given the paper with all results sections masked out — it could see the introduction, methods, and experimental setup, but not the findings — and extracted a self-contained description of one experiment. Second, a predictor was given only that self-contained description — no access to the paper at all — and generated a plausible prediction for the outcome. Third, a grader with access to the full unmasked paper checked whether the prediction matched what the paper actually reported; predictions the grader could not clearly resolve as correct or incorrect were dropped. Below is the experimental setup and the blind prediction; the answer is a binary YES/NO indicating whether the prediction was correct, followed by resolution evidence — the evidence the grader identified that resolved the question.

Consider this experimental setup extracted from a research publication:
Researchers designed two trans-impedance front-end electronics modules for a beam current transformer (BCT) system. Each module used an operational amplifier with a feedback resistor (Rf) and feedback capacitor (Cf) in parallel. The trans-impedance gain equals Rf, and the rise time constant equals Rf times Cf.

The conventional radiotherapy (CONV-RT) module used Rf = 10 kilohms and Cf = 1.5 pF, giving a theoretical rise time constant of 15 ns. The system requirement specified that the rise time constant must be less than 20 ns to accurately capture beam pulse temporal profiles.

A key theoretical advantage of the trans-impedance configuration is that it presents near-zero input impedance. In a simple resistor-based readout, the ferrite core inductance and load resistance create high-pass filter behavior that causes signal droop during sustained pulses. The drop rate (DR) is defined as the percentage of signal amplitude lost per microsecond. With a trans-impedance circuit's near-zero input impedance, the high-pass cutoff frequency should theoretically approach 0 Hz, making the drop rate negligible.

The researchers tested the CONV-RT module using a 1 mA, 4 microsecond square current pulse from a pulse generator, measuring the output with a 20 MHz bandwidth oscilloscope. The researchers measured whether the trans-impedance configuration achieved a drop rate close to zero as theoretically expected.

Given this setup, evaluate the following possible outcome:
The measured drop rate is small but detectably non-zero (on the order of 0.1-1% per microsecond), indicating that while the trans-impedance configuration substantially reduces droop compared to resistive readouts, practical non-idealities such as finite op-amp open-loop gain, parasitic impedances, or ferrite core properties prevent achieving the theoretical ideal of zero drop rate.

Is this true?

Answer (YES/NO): NO